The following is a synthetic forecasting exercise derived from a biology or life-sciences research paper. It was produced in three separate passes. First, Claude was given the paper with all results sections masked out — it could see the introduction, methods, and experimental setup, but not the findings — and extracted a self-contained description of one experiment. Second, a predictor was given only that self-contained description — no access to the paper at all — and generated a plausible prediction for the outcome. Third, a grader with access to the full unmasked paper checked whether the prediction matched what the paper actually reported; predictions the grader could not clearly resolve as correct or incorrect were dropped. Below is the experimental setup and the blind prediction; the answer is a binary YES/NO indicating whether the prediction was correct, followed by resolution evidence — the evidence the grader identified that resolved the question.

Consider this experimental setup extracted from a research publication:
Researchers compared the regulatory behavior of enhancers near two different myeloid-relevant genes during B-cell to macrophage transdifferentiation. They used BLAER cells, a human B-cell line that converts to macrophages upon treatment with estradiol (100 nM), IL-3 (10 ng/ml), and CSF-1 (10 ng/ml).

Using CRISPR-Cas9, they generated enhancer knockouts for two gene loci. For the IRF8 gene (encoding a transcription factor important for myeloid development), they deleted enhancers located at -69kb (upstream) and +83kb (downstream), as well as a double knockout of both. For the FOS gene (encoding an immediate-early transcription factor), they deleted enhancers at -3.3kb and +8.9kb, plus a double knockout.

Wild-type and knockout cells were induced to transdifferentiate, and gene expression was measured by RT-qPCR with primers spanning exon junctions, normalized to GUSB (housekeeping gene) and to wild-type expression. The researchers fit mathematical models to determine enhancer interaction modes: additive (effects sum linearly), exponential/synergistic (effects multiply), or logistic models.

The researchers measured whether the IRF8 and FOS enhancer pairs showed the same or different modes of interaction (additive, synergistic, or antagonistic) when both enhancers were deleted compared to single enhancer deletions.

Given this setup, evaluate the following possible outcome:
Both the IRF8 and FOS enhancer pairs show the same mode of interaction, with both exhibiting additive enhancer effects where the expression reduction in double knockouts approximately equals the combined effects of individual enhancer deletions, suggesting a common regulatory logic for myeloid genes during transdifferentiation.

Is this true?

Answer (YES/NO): NO